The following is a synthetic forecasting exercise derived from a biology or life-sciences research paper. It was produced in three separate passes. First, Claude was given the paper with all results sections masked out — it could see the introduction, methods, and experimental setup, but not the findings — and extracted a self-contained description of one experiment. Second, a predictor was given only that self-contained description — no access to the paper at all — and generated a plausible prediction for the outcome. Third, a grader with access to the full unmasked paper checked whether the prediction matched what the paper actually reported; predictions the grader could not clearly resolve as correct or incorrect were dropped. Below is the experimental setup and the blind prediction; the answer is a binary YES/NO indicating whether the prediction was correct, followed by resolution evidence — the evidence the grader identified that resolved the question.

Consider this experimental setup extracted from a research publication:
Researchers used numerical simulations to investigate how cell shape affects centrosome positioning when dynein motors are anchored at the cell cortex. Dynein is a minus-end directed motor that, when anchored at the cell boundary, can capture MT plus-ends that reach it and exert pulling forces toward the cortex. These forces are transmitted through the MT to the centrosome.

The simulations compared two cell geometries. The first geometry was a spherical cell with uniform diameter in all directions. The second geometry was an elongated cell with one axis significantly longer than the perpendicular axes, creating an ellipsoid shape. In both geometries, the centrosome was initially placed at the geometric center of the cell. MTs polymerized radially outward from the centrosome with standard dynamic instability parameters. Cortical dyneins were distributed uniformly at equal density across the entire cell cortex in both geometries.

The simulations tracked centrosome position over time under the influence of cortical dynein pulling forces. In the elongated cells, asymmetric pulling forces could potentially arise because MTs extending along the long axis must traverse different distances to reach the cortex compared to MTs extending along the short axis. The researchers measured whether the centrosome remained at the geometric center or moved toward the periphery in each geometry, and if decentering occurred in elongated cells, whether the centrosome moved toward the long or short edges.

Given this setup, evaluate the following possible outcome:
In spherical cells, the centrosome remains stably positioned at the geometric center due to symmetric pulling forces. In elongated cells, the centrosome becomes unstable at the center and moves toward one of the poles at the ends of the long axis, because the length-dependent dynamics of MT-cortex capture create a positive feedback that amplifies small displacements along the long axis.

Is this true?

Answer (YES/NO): NO